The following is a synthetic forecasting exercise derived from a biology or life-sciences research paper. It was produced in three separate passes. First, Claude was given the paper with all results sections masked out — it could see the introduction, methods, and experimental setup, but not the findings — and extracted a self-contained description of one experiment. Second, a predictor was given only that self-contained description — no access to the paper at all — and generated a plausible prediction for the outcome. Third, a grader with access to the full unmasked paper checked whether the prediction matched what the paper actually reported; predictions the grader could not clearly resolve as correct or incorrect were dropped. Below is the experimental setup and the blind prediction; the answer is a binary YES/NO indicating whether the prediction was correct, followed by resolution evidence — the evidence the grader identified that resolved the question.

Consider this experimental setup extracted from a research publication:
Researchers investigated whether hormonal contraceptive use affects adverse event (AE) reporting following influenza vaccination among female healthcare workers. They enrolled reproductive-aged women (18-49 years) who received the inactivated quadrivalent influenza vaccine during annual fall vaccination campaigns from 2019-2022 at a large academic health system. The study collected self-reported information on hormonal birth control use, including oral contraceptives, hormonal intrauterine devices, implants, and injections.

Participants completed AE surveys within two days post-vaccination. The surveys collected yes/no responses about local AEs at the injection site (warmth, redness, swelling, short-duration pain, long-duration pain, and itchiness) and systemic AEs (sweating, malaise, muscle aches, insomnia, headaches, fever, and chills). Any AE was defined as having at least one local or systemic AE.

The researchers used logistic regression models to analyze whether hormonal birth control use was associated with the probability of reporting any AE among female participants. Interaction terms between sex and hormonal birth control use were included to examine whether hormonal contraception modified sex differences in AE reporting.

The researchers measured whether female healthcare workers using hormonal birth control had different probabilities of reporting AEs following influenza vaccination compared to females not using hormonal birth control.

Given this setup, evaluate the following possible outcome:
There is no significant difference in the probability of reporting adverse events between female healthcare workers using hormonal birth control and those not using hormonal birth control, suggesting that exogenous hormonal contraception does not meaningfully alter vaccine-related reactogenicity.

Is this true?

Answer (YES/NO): YES